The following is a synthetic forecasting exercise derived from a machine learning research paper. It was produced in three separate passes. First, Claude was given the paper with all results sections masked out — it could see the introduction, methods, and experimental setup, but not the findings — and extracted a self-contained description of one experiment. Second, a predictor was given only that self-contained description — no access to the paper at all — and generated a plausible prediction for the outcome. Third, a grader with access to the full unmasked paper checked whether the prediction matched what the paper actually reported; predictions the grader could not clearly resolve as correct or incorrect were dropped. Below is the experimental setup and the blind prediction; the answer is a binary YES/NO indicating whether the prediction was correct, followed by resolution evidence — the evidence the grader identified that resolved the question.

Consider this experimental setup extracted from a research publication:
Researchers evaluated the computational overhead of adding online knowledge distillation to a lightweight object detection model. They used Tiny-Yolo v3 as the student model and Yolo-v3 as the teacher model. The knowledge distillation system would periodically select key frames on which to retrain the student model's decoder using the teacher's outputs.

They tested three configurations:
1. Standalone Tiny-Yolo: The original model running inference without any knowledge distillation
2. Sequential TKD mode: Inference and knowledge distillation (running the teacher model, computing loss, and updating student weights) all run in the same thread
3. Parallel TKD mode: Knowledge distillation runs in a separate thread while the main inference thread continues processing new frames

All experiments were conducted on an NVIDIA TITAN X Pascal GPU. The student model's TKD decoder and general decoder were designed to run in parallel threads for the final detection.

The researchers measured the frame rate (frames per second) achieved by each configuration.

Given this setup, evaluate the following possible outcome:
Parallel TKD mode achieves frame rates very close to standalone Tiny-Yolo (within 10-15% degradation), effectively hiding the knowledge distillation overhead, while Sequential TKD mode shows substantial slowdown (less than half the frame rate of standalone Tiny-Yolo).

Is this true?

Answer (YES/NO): NO